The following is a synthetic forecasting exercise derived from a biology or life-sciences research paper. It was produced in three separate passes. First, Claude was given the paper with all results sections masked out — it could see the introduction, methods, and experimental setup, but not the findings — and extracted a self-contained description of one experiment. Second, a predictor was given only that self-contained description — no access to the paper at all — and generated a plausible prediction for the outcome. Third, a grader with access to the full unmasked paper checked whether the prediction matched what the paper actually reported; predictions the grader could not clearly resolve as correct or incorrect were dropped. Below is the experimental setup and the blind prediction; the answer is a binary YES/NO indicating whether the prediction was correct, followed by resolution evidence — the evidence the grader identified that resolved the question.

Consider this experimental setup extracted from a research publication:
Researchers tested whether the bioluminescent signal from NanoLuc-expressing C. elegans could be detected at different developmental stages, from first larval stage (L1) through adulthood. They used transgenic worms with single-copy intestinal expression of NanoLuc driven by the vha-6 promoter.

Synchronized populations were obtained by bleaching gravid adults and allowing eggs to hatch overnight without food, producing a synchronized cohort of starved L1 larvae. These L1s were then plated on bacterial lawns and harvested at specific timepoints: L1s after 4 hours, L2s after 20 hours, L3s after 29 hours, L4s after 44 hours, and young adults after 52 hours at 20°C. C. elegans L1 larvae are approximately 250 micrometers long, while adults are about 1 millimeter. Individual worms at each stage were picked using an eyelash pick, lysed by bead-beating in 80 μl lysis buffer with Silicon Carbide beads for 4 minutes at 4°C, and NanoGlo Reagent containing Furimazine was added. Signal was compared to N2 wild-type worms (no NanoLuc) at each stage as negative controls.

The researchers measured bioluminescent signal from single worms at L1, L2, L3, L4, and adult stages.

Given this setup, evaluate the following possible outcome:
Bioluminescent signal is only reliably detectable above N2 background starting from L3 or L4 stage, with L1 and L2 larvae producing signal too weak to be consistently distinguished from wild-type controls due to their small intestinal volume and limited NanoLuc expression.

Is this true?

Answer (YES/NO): NO